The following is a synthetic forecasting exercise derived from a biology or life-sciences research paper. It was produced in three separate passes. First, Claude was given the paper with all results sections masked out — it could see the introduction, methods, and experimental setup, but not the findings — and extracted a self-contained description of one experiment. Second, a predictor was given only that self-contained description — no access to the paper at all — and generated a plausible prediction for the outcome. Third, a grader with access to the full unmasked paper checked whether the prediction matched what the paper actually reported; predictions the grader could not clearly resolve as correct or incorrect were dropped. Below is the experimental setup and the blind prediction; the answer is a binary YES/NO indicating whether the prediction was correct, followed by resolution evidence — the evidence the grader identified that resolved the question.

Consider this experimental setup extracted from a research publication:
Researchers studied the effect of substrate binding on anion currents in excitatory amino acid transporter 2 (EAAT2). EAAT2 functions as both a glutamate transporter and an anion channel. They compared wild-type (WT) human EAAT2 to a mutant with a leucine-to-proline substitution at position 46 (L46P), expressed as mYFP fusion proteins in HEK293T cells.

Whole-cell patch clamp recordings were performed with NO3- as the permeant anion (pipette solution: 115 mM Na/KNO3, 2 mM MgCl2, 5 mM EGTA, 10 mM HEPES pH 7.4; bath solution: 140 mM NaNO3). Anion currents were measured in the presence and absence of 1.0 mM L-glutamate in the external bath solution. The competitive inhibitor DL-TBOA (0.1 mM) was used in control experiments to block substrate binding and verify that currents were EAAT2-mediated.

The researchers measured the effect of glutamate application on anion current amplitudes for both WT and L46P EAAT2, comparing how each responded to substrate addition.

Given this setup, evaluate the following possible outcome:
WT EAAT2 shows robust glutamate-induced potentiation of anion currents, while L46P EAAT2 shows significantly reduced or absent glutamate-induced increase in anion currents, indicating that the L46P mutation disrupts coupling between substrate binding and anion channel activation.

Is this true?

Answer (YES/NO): NO